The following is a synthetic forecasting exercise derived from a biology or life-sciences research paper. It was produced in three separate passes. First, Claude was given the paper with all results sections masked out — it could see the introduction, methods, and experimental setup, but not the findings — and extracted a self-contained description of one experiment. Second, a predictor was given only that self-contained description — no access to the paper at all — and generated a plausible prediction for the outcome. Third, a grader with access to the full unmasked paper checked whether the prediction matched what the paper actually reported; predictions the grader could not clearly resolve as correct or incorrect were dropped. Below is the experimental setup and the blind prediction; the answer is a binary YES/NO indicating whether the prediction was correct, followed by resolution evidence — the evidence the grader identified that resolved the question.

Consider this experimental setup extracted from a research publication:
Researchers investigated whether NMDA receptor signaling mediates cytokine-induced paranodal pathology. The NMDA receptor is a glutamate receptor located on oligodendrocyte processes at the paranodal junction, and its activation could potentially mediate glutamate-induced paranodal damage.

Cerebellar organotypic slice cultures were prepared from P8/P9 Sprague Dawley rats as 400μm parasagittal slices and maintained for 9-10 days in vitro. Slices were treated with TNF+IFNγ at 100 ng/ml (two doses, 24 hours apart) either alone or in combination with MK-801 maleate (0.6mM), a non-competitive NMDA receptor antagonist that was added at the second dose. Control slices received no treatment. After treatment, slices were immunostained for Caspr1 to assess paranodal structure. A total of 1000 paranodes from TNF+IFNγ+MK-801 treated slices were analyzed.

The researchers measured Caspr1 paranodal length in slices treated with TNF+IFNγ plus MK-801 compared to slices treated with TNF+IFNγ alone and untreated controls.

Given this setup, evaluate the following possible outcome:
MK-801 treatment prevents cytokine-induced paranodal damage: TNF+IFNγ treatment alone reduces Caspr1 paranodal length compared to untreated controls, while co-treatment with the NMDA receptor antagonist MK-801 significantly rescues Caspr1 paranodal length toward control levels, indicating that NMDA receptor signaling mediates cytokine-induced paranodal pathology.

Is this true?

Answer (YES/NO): NO